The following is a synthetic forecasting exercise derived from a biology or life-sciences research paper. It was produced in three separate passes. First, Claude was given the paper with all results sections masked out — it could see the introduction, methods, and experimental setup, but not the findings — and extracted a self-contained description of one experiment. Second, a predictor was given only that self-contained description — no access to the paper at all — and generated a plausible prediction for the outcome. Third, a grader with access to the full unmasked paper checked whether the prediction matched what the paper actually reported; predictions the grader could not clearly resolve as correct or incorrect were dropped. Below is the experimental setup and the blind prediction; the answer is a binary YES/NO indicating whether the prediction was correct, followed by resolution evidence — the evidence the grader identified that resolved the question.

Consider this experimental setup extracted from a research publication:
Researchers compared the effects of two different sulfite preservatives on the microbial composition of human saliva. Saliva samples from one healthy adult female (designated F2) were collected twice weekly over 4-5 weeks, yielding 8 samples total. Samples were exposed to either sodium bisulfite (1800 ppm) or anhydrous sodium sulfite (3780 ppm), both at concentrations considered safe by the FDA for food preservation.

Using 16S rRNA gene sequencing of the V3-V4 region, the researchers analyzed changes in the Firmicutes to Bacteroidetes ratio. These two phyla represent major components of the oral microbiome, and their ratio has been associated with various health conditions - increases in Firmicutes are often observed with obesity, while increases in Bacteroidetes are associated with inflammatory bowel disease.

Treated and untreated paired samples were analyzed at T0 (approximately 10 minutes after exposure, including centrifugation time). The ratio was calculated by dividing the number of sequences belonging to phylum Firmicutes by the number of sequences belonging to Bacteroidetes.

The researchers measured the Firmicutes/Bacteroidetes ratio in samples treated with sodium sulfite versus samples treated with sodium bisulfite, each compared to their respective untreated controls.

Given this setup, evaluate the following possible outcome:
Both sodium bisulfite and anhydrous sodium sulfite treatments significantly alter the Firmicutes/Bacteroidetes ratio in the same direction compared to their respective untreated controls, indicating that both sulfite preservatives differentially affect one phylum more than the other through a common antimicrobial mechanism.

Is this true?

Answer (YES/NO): NO